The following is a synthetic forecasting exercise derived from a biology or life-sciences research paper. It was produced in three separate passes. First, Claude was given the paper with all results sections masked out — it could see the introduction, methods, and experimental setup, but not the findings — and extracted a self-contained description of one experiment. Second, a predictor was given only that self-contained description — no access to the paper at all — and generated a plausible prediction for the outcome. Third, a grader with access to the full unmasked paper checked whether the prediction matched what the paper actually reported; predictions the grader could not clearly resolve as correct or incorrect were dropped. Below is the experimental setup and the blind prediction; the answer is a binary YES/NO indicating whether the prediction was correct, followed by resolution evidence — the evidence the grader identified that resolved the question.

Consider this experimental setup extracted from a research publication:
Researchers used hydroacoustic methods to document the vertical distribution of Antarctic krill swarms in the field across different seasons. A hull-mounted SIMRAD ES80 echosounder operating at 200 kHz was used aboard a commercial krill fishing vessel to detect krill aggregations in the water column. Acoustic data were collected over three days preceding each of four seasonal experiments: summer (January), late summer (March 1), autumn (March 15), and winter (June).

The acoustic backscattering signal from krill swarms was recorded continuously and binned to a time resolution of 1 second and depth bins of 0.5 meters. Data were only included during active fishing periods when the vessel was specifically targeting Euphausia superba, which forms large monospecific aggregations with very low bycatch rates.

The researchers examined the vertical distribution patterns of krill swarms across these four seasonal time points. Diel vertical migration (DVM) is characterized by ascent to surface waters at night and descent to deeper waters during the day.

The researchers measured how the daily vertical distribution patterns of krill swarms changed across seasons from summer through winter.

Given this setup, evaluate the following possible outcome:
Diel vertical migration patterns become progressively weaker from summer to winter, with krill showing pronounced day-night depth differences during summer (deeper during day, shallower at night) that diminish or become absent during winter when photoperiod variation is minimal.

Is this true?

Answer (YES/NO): NO